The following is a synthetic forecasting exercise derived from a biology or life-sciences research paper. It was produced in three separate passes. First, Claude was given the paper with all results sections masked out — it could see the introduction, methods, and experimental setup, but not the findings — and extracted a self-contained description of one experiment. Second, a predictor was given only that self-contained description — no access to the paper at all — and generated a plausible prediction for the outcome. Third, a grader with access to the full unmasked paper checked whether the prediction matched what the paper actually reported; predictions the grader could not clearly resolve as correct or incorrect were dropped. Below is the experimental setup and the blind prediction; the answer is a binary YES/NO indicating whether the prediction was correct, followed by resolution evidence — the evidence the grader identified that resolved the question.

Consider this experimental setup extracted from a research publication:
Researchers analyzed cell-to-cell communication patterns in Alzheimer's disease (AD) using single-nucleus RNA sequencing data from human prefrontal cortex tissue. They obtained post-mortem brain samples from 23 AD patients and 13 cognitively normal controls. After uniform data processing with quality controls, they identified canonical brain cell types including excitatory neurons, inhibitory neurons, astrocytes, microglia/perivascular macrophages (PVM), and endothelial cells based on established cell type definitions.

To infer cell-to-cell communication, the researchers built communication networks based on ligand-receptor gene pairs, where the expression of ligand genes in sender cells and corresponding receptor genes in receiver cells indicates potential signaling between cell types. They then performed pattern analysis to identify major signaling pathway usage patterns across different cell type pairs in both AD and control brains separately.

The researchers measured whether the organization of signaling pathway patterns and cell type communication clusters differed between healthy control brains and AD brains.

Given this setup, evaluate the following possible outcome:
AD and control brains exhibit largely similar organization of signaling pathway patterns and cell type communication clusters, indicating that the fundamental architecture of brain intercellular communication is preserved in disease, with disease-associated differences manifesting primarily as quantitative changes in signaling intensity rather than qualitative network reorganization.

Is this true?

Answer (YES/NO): NO